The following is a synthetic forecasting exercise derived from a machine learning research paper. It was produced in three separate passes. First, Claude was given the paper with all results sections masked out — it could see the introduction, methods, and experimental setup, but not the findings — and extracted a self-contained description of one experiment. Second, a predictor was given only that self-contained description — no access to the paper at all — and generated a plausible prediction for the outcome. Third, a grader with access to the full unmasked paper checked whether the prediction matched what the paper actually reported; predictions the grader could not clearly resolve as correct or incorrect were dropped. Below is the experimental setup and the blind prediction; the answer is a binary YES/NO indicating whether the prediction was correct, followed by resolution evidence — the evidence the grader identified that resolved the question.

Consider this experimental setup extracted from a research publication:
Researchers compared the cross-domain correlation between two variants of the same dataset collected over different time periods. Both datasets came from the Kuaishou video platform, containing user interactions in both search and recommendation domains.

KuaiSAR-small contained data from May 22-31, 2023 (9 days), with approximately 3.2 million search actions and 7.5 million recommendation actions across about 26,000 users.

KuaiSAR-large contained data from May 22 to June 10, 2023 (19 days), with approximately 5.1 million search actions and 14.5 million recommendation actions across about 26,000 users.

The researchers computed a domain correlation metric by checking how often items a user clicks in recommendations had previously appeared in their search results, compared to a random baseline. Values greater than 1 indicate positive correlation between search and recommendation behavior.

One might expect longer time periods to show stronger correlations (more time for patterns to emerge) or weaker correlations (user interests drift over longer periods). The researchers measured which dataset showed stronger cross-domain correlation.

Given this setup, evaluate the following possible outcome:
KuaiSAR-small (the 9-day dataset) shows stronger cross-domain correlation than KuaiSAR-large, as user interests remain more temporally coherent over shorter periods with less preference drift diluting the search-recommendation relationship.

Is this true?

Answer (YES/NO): YES